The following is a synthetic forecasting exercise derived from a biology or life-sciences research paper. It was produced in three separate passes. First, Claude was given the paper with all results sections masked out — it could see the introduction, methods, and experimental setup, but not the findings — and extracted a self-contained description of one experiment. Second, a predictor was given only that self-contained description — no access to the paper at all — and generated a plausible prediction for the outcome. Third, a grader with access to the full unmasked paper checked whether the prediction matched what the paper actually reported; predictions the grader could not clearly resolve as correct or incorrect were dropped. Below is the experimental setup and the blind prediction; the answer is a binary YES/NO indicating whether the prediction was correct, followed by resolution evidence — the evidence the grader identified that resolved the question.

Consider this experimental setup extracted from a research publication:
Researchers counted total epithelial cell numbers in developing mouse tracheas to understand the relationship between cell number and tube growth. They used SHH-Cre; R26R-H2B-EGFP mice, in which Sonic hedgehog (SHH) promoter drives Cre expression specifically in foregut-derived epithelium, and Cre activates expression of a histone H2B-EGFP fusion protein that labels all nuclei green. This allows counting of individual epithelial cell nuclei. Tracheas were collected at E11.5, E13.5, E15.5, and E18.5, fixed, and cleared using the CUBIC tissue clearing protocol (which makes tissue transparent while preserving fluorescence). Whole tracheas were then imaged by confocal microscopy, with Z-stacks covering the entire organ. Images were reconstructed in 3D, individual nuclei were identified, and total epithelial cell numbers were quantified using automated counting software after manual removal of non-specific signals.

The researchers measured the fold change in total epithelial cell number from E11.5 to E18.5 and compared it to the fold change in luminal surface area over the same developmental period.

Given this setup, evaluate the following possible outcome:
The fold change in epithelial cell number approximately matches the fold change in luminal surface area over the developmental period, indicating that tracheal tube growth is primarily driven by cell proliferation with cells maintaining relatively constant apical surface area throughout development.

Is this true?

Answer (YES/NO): NO